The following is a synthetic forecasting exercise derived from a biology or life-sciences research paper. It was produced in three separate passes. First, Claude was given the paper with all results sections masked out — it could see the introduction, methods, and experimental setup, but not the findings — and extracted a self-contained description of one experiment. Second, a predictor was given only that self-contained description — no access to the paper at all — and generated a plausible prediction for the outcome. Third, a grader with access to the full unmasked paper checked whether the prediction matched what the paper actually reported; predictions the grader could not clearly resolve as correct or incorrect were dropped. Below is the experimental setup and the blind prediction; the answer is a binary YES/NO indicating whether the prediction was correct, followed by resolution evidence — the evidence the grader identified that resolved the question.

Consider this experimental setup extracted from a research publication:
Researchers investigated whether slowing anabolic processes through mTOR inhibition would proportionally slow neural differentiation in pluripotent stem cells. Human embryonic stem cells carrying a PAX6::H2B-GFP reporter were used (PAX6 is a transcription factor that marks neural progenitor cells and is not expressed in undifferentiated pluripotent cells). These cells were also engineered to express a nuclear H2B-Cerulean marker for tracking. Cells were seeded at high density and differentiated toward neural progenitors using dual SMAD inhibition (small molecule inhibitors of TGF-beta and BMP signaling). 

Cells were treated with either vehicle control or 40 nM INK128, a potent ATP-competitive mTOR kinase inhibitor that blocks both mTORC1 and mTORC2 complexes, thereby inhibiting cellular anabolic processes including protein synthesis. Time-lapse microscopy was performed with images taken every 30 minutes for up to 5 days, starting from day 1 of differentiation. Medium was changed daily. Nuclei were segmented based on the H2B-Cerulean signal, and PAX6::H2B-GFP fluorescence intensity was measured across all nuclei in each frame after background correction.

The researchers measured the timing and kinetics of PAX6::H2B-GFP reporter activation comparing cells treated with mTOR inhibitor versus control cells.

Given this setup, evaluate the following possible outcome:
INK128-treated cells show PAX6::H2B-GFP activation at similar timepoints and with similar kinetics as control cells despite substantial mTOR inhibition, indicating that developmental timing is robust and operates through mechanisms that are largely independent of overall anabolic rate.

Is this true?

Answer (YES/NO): YES